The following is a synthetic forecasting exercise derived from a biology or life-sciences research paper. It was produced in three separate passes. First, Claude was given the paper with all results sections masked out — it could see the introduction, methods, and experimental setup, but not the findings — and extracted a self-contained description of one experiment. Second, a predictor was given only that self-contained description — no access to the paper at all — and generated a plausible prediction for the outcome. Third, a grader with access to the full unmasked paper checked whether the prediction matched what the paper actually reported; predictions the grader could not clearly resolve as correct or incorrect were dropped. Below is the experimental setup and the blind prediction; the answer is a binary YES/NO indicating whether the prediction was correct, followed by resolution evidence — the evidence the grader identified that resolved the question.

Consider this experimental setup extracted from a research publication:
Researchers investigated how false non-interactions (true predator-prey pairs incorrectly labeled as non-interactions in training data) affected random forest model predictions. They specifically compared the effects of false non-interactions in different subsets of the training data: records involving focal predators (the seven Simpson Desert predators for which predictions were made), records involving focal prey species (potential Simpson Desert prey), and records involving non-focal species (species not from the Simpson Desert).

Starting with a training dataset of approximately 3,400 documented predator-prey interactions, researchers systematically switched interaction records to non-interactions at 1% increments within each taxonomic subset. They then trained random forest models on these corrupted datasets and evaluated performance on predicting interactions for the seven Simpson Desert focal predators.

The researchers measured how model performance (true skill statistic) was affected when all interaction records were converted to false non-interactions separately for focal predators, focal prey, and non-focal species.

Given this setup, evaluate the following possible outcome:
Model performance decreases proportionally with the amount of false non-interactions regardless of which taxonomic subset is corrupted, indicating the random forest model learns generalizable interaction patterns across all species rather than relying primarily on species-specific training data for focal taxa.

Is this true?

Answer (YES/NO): NO